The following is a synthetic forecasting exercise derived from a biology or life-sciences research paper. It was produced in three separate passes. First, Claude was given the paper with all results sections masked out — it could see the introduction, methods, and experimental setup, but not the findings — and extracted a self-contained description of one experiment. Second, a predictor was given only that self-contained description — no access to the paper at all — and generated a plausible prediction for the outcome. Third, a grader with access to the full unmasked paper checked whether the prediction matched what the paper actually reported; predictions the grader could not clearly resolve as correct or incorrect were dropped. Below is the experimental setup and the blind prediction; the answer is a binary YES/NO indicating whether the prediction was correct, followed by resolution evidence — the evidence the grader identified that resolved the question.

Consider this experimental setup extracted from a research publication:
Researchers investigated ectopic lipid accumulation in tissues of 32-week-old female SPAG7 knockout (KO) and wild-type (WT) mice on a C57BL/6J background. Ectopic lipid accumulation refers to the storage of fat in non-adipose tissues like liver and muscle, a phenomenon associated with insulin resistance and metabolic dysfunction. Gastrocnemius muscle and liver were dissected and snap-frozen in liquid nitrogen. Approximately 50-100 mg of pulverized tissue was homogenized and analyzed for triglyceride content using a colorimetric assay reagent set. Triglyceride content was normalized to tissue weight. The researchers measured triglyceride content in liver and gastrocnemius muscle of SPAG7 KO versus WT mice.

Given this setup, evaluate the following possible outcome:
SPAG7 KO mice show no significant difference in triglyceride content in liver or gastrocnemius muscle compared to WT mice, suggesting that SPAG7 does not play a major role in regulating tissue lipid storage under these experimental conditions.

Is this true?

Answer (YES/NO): NO